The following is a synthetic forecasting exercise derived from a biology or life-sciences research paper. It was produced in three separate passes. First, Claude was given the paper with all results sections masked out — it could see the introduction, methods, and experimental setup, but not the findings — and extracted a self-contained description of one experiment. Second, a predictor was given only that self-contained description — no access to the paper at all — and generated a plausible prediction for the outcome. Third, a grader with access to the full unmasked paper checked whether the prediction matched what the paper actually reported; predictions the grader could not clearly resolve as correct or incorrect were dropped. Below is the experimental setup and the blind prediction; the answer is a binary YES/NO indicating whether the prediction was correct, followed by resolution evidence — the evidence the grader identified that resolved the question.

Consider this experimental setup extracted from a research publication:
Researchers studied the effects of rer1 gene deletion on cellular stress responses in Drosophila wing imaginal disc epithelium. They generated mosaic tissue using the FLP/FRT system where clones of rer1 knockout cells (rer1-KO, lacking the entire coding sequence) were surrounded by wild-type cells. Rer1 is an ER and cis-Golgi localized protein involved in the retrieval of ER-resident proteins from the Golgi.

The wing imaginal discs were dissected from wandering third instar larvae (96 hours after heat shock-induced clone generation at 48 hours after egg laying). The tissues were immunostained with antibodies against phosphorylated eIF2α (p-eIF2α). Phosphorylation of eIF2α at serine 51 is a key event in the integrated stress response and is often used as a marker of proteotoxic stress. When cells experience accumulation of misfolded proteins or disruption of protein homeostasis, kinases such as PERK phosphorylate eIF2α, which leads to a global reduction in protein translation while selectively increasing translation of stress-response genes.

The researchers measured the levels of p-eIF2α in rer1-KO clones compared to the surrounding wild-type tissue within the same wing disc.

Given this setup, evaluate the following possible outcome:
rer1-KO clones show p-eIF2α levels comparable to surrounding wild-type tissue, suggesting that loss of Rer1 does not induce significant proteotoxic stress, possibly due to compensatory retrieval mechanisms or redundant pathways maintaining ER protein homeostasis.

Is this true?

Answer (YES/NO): NO